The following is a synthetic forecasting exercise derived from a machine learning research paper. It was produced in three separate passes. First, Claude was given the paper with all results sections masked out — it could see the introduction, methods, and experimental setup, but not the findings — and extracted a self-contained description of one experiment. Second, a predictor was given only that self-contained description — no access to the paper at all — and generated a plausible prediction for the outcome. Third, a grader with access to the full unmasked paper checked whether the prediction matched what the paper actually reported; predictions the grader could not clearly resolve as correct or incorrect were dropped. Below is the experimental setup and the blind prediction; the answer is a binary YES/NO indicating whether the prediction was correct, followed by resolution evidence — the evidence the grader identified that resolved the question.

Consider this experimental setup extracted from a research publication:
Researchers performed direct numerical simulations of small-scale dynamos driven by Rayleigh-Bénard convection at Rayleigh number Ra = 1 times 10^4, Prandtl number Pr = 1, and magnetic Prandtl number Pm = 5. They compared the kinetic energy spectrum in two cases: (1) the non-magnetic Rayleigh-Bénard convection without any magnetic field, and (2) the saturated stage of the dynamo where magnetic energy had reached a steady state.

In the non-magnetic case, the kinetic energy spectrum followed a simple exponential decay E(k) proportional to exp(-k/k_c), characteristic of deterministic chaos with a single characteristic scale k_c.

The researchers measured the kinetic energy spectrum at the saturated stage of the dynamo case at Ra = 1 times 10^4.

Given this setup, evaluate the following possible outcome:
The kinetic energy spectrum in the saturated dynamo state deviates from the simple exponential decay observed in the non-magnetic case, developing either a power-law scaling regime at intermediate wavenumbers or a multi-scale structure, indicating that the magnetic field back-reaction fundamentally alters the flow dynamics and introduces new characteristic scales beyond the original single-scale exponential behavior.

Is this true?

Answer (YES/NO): NO